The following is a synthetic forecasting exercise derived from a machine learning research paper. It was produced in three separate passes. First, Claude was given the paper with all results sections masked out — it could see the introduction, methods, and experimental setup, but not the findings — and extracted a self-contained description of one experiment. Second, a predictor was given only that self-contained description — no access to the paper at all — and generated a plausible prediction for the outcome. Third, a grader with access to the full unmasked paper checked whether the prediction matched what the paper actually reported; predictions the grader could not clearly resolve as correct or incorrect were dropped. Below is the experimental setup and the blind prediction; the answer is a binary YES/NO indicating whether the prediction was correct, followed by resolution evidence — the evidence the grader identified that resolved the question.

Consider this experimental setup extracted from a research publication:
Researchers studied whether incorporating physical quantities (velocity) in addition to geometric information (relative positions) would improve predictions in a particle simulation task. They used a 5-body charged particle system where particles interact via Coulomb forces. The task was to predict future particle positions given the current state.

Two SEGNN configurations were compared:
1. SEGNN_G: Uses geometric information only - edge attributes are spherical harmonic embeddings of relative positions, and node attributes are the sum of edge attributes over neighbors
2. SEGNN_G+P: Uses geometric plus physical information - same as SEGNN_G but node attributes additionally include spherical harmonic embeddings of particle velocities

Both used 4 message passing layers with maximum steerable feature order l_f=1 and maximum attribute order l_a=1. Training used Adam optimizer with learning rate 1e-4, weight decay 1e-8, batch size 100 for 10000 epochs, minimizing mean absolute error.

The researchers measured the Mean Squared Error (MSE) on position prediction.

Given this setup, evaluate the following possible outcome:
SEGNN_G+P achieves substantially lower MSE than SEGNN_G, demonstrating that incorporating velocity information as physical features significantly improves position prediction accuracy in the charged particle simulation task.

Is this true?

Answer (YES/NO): YES